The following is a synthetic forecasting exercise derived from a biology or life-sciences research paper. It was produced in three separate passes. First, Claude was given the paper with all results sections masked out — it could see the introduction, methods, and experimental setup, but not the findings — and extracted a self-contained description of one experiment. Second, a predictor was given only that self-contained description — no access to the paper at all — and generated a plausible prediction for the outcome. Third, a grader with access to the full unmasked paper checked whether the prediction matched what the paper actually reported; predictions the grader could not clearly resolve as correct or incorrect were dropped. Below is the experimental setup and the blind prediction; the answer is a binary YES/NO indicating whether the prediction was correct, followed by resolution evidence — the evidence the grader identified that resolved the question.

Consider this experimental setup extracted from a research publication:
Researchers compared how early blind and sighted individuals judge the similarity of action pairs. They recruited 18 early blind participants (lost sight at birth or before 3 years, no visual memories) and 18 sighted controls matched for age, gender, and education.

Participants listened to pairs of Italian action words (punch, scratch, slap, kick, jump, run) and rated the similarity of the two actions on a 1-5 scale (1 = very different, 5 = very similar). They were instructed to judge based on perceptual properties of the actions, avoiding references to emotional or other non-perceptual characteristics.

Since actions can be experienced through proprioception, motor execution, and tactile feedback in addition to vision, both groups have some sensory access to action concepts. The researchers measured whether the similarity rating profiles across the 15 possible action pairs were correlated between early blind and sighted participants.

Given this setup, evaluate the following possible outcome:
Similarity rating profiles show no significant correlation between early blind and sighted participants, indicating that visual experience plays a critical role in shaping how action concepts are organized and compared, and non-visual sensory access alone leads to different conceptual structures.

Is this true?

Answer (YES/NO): NO